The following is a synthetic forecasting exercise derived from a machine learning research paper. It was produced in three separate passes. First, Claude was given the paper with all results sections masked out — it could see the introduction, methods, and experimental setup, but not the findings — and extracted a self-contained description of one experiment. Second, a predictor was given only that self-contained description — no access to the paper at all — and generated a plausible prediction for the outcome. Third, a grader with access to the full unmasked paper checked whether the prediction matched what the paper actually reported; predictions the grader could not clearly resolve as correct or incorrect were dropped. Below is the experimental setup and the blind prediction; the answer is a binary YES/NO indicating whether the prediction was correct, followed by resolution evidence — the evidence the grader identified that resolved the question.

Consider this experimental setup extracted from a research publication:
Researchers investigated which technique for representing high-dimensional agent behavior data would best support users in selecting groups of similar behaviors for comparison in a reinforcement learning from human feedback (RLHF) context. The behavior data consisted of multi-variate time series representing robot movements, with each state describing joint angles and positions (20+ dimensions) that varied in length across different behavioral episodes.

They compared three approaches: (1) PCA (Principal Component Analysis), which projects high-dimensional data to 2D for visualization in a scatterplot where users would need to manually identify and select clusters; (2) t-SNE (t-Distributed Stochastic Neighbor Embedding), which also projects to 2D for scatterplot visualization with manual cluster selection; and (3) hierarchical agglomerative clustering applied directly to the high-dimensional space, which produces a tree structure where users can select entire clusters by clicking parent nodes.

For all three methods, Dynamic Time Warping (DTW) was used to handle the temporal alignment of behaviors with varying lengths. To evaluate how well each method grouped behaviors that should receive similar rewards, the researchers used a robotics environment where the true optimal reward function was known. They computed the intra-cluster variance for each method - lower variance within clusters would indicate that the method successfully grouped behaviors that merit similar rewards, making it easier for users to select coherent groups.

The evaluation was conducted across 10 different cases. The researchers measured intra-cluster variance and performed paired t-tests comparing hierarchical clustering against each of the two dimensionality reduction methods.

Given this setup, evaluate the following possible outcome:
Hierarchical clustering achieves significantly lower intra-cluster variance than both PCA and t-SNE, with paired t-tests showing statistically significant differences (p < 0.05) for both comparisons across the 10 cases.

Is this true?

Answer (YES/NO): YES